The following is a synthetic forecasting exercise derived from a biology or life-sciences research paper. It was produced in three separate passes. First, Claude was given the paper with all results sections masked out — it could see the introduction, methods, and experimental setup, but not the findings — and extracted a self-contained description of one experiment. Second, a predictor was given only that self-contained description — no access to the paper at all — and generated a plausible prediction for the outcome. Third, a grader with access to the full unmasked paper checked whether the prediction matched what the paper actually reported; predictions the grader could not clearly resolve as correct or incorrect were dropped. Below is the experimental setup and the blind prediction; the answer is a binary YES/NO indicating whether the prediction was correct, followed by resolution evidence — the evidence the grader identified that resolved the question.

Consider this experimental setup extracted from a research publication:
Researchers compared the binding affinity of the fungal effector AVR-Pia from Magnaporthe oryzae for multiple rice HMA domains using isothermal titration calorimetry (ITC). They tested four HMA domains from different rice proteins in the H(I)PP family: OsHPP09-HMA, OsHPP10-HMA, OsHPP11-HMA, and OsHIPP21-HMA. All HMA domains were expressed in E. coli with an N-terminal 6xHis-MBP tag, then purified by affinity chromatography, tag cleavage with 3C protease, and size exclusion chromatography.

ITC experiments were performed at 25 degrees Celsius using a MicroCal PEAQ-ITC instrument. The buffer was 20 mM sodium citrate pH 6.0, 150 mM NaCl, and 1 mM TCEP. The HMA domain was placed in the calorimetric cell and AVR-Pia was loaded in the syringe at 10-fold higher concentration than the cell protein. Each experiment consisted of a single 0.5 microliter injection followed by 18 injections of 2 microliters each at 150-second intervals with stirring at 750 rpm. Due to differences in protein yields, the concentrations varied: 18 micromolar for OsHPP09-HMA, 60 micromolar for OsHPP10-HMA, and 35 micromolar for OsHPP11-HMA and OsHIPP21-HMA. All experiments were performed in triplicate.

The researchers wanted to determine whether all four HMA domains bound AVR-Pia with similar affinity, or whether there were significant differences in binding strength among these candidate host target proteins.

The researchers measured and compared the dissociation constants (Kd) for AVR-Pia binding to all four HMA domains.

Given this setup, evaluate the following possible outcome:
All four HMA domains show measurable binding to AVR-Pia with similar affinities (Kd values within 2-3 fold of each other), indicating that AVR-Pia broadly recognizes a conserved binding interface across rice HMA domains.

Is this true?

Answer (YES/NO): NO